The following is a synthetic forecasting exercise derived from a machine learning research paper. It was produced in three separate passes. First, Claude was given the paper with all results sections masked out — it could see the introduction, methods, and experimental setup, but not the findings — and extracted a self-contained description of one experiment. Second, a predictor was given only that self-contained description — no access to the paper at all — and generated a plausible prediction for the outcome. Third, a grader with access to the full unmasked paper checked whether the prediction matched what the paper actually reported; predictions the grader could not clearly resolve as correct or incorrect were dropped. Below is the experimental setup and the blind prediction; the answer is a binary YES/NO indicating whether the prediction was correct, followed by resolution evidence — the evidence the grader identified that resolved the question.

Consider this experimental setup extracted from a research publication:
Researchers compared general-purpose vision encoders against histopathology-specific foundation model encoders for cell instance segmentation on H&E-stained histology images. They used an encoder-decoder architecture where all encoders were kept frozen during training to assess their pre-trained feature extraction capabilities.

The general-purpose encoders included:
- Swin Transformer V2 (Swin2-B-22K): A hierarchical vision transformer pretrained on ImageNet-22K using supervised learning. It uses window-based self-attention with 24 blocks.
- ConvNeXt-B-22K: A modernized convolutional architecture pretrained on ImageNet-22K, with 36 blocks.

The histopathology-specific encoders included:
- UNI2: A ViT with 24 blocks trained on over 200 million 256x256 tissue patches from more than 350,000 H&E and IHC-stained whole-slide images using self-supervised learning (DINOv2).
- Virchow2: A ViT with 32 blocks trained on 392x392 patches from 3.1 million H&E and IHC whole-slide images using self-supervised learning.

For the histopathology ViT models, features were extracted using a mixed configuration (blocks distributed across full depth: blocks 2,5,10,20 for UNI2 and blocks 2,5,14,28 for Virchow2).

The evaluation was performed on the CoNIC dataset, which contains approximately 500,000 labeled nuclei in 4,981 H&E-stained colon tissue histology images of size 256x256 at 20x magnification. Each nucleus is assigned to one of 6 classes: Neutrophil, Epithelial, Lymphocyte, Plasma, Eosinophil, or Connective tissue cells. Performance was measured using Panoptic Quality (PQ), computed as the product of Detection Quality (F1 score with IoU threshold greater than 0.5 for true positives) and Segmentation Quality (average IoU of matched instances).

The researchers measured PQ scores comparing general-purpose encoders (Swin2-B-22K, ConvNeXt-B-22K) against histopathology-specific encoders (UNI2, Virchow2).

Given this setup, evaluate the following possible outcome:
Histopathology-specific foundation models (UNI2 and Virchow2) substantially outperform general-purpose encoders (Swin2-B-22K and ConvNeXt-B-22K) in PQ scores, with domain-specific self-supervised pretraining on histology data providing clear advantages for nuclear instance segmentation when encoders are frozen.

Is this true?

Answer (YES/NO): NO